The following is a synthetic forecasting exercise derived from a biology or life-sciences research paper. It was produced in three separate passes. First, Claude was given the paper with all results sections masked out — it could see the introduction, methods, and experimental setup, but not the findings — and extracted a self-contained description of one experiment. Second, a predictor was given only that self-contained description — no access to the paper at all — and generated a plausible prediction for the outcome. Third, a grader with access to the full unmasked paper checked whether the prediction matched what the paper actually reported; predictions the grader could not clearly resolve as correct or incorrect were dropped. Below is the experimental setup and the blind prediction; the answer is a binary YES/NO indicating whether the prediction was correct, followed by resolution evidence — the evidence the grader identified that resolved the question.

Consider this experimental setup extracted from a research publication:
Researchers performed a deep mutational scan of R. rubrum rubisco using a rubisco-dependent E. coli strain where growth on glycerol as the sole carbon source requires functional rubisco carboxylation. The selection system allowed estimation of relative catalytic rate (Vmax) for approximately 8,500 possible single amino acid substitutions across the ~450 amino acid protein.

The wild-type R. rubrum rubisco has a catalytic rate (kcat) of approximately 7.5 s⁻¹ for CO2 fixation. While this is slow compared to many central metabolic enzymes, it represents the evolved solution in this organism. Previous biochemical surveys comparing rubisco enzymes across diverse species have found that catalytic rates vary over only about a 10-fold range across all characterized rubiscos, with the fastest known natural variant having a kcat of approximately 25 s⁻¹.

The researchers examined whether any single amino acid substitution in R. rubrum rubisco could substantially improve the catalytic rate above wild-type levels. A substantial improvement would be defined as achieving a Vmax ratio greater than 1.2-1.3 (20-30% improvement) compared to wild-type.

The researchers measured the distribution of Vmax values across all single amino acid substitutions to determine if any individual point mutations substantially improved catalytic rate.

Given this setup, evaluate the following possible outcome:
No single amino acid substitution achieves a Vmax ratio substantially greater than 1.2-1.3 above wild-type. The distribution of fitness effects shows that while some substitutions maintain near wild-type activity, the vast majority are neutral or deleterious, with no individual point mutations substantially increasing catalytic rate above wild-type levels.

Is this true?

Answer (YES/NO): YES